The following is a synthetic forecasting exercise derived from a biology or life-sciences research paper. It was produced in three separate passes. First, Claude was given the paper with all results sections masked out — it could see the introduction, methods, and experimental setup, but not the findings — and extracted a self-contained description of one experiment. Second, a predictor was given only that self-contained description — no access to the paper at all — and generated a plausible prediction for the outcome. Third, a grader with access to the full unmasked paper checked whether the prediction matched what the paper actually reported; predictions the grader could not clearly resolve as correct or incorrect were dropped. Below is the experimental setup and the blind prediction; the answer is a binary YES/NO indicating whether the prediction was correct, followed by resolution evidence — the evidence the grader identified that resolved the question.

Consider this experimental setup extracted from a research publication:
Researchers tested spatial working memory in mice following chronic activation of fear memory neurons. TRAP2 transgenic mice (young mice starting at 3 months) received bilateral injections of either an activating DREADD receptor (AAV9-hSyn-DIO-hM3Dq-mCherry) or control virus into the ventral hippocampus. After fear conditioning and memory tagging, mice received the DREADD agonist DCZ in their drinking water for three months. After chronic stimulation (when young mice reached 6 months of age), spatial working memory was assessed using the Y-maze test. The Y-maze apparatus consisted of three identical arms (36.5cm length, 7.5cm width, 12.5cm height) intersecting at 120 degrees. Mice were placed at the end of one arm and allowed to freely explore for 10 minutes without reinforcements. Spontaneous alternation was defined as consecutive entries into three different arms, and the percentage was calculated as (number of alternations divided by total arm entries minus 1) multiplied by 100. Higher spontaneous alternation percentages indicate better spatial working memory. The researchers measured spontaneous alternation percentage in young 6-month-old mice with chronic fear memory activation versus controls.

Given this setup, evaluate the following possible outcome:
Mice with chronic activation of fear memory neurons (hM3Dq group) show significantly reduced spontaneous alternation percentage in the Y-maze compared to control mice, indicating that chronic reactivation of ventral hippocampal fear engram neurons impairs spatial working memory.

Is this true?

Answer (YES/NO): NO